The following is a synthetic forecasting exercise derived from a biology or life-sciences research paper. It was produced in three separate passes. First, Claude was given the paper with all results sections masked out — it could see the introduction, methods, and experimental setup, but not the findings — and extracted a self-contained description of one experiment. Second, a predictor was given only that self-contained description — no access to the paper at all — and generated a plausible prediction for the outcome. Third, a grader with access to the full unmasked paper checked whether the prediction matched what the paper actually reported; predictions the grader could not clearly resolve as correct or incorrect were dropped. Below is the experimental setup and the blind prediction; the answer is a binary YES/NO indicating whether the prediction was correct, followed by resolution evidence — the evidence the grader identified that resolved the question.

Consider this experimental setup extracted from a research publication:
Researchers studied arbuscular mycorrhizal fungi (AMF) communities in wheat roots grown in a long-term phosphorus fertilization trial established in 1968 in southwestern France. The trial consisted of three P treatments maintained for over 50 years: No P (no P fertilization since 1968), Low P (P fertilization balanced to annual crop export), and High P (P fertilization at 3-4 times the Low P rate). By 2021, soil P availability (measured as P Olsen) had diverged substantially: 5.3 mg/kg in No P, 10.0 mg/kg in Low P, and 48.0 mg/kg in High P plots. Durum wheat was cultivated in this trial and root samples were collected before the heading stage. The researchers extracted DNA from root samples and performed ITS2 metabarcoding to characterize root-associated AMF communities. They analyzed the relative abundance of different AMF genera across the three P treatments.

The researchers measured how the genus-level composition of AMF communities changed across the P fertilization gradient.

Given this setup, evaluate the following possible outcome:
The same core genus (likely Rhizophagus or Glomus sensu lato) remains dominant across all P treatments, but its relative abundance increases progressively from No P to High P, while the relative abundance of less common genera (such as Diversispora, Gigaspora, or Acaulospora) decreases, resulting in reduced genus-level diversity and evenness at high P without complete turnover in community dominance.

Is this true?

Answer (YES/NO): NO